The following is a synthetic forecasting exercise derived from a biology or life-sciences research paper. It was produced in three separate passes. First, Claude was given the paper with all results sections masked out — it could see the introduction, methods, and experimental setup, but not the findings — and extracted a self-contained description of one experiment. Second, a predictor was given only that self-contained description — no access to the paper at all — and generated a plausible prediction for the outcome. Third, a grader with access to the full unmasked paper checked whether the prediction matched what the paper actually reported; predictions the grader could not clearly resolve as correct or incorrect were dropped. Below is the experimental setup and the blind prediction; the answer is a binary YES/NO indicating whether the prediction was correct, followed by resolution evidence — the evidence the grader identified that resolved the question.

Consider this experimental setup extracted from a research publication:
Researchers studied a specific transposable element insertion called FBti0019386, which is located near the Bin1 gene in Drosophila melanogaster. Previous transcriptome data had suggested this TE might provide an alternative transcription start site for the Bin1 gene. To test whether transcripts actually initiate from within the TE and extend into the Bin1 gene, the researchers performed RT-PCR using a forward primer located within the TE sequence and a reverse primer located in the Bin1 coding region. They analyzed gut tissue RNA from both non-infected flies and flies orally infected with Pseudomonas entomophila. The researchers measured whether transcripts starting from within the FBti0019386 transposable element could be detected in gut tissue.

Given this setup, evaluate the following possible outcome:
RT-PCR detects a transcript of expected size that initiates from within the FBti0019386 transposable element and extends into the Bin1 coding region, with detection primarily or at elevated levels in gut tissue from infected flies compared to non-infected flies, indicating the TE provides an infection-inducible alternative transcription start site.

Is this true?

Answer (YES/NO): YES